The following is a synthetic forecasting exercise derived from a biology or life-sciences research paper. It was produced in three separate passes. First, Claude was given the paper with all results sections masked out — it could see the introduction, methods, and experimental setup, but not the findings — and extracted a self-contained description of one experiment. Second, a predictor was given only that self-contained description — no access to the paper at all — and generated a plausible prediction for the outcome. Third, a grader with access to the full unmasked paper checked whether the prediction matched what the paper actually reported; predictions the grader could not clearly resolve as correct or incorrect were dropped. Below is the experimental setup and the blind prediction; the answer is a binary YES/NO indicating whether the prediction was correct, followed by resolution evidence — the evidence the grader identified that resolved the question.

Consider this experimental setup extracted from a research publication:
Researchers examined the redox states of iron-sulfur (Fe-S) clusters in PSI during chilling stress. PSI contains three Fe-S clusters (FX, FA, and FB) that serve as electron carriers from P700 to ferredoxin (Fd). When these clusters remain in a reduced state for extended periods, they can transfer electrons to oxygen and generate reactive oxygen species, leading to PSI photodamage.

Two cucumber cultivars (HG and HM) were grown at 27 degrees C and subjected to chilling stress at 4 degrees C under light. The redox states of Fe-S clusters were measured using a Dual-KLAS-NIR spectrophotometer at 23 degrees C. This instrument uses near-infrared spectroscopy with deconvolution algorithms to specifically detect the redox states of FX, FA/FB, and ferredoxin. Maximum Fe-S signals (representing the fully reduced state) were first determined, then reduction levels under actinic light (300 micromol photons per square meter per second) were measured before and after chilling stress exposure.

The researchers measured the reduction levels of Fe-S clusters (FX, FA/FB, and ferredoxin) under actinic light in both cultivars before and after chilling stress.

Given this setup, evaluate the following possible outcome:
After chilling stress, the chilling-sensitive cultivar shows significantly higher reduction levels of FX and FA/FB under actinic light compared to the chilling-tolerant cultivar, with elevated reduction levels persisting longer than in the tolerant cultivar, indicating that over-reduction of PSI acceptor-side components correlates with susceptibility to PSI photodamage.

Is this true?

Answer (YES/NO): YES